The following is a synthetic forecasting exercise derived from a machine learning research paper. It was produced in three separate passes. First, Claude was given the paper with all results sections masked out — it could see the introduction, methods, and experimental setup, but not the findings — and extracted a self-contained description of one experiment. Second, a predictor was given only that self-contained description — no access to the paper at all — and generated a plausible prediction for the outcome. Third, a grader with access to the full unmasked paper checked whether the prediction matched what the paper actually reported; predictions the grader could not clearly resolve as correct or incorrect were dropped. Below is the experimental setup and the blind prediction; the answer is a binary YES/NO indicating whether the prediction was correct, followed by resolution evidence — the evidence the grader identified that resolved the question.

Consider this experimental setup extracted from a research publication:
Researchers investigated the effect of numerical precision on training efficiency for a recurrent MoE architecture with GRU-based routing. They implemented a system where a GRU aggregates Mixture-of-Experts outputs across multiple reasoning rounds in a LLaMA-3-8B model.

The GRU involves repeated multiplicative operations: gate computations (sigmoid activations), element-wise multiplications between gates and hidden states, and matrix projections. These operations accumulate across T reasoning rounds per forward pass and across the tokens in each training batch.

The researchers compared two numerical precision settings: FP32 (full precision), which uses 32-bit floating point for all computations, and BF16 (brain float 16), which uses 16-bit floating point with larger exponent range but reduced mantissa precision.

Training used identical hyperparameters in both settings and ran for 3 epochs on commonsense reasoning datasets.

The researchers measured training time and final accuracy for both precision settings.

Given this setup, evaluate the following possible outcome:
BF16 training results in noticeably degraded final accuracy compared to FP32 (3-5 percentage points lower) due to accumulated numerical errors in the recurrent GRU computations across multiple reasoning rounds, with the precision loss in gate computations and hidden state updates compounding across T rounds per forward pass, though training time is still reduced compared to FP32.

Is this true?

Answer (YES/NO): NO